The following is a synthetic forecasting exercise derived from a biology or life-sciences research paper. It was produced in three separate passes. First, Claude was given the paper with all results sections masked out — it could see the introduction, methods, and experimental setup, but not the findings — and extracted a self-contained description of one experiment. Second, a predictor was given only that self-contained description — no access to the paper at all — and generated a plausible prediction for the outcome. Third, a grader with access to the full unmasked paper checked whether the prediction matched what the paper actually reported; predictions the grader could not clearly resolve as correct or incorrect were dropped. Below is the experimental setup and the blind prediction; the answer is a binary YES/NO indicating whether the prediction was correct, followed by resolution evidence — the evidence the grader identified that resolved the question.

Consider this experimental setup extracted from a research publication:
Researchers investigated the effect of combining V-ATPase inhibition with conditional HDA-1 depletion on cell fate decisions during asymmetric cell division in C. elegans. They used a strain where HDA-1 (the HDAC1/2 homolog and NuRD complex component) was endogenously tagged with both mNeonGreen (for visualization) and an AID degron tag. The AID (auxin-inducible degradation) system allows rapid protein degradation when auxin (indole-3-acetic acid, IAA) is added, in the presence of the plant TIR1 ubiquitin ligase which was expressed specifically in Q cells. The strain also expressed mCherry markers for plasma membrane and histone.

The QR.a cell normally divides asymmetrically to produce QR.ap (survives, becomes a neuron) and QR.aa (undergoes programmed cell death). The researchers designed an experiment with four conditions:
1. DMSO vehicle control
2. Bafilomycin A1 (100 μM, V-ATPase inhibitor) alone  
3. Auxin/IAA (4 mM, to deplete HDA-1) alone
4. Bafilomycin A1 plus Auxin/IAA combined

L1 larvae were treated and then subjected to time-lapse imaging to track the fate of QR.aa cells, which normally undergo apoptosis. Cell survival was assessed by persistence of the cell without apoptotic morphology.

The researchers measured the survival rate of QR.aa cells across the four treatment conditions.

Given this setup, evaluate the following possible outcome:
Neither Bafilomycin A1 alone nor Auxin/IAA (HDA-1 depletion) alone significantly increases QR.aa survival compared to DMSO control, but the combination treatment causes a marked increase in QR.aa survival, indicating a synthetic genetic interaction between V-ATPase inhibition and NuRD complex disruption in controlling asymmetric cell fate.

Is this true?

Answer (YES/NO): NO